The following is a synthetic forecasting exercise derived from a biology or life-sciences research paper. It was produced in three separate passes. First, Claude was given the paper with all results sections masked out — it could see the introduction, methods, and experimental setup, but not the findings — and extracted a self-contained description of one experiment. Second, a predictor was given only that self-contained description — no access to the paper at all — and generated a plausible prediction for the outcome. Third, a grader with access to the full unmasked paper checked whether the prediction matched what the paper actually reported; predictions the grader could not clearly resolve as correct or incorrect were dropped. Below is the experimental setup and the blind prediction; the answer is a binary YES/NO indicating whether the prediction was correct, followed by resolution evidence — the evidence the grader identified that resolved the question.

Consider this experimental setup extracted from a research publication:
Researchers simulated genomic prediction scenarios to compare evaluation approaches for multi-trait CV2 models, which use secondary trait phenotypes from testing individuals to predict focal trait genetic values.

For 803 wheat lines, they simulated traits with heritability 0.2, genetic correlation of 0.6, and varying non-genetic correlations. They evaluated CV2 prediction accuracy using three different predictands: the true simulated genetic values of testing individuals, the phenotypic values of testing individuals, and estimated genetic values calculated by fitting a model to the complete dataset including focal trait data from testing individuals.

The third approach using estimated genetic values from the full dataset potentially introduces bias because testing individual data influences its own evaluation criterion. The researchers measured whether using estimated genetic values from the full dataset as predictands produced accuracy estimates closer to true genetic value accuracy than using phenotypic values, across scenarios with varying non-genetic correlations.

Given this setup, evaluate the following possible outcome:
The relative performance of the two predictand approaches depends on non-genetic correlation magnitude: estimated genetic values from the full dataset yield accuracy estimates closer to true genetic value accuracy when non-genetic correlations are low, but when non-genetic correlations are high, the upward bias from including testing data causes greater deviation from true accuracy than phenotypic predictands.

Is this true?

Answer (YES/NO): NO